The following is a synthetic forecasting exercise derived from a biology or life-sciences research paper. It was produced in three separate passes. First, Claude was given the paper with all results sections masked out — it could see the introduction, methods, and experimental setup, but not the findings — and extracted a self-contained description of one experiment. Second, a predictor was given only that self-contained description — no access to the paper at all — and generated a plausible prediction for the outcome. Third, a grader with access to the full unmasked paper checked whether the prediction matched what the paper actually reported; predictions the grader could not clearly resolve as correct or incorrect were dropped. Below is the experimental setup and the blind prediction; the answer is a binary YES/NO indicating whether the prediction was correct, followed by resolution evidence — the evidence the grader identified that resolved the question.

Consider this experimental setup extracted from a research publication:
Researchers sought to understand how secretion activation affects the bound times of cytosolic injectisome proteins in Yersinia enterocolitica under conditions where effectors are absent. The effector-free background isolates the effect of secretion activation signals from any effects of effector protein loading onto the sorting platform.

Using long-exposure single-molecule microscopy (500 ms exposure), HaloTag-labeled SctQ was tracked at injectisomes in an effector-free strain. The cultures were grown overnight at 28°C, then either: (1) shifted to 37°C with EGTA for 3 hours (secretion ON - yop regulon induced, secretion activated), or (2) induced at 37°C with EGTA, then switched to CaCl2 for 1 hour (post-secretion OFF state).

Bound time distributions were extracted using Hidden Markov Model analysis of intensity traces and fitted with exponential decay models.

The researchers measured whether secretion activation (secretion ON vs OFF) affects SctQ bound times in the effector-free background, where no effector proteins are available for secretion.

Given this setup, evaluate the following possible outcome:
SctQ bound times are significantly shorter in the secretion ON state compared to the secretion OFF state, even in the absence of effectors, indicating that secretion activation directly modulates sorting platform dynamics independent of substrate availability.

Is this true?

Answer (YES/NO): NO